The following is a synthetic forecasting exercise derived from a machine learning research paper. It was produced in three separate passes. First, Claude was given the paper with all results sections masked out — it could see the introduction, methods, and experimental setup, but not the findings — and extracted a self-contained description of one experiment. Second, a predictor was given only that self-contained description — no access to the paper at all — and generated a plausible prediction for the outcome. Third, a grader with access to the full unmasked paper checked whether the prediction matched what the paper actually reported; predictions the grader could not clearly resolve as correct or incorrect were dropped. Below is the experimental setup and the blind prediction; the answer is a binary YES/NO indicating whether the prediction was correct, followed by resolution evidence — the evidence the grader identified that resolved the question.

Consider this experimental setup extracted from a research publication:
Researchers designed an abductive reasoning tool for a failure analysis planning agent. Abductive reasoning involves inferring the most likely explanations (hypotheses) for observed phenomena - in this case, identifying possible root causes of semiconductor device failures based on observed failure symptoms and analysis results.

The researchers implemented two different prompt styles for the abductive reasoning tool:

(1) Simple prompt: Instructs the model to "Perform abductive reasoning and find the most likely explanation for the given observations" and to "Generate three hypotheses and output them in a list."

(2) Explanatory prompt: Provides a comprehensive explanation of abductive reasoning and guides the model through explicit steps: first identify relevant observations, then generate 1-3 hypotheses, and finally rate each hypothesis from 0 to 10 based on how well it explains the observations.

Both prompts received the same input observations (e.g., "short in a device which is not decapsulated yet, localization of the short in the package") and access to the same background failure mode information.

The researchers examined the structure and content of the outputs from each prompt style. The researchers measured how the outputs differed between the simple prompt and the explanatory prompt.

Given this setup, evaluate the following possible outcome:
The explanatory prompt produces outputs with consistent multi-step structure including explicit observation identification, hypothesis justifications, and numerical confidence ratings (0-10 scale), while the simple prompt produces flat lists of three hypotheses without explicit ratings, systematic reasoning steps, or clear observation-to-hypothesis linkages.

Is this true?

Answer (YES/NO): YES